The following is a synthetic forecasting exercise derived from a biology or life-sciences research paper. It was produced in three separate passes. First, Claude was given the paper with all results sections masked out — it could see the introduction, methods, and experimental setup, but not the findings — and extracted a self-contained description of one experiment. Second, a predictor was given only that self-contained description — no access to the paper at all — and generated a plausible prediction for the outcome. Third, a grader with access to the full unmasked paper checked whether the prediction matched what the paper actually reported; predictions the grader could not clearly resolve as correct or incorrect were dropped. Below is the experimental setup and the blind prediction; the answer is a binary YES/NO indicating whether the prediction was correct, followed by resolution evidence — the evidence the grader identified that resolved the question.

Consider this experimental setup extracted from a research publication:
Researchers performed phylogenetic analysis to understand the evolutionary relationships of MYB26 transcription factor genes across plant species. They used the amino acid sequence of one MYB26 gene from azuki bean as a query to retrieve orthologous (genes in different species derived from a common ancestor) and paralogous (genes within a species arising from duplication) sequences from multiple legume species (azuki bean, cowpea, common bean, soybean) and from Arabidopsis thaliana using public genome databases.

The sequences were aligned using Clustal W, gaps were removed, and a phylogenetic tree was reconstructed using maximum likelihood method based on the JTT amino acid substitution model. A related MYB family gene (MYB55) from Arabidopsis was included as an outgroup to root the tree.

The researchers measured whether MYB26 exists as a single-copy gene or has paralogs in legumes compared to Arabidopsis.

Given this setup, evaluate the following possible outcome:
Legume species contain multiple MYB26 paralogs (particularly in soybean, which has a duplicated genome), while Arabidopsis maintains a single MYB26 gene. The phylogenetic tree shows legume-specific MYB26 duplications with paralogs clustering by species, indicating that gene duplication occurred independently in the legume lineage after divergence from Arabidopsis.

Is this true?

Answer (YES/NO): NO